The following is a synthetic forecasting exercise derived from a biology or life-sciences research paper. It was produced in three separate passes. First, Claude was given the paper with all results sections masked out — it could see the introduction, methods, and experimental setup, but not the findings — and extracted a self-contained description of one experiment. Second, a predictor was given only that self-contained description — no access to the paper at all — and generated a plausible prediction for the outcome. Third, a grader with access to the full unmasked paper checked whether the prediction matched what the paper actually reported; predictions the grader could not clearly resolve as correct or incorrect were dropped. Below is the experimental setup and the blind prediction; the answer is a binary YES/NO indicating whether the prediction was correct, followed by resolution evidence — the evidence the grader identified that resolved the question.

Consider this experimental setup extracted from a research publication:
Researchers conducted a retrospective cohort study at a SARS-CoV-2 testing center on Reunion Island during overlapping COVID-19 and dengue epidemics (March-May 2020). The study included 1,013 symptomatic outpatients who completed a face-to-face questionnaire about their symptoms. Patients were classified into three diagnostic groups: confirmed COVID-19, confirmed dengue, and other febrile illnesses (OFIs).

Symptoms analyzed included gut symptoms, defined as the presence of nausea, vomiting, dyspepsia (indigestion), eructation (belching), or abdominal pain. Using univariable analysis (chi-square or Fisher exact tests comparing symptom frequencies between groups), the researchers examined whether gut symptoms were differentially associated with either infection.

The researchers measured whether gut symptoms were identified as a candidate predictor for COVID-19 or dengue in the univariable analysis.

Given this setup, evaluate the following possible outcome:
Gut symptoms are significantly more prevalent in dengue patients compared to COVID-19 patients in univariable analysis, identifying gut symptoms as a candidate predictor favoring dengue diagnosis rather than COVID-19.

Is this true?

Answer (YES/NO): YES